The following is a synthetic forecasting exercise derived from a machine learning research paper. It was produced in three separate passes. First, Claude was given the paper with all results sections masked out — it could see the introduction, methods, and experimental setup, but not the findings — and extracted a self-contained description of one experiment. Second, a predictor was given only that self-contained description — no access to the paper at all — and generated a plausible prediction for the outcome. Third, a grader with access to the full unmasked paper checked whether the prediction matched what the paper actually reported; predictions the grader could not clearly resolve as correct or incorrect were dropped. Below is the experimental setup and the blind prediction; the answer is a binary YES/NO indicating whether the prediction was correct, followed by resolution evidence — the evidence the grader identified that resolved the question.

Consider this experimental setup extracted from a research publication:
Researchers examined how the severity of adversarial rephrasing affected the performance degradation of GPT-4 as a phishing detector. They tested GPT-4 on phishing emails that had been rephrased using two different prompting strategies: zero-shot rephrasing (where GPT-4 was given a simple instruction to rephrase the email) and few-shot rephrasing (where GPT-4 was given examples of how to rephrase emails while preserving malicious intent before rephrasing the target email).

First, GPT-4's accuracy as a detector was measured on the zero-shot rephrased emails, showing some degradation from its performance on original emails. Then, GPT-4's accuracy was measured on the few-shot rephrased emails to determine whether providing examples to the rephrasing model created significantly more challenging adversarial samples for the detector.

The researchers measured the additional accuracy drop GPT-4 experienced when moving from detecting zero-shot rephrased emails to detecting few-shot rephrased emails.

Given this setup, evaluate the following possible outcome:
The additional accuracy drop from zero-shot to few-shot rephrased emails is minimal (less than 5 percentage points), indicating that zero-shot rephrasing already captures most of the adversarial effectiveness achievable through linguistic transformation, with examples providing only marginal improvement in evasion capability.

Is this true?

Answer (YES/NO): YES